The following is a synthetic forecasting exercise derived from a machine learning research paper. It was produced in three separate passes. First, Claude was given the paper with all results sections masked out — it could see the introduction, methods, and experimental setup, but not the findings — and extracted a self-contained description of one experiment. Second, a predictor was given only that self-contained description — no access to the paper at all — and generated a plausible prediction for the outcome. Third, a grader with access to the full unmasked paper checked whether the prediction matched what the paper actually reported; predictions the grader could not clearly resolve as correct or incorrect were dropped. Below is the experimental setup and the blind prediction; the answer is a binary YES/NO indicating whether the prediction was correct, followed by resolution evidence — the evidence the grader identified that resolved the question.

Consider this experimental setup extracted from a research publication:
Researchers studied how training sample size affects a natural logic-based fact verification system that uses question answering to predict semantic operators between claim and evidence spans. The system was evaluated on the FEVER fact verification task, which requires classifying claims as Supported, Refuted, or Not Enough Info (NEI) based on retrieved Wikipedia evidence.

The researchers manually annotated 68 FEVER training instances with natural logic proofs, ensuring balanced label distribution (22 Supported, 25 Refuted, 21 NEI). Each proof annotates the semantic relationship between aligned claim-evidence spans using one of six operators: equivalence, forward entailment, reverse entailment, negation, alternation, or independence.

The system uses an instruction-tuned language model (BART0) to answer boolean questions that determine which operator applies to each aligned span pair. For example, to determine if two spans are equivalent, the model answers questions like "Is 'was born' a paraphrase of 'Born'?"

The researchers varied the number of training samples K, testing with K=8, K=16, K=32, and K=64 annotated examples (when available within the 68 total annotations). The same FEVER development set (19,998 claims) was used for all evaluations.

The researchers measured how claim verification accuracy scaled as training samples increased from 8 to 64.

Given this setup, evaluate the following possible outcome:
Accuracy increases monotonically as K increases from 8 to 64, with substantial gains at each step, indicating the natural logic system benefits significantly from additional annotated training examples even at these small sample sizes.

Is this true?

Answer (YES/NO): NO